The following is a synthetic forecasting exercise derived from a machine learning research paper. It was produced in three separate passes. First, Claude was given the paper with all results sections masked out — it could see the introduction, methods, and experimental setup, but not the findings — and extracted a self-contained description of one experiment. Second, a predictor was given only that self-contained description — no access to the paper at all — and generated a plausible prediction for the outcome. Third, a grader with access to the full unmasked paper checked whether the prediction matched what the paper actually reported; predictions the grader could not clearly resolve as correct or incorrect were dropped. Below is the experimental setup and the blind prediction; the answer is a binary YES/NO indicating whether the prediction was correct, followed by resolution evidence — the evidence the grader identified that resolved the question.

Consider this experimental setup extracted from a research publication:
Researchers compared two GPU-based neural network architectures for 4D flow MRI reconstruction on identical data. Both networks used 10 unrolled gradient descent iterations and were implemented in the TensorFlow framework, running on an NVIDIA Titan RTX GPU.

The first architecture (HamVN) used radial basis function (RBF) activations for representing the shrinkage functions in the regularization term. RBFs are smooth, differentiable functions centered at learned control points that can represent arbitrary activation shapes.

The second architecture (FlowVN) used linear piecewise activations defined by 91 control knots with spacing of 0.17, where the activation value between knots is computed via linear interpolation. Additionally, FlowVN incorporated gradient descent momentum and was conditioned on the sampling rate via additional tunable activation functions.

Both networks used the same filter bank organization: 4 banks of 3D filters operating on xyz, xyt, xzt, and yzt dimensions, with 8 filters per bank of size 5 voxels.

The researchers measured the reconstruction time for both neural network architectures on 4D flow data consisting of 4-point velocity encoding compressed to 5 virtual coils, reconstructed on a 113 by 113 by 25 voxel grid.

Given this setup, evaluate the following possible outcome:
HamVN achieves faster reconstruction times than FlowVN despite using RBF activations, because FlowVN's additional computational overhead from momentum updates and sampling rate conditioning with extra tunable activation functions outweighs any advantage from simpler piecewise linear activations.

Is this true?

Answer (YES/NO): NO